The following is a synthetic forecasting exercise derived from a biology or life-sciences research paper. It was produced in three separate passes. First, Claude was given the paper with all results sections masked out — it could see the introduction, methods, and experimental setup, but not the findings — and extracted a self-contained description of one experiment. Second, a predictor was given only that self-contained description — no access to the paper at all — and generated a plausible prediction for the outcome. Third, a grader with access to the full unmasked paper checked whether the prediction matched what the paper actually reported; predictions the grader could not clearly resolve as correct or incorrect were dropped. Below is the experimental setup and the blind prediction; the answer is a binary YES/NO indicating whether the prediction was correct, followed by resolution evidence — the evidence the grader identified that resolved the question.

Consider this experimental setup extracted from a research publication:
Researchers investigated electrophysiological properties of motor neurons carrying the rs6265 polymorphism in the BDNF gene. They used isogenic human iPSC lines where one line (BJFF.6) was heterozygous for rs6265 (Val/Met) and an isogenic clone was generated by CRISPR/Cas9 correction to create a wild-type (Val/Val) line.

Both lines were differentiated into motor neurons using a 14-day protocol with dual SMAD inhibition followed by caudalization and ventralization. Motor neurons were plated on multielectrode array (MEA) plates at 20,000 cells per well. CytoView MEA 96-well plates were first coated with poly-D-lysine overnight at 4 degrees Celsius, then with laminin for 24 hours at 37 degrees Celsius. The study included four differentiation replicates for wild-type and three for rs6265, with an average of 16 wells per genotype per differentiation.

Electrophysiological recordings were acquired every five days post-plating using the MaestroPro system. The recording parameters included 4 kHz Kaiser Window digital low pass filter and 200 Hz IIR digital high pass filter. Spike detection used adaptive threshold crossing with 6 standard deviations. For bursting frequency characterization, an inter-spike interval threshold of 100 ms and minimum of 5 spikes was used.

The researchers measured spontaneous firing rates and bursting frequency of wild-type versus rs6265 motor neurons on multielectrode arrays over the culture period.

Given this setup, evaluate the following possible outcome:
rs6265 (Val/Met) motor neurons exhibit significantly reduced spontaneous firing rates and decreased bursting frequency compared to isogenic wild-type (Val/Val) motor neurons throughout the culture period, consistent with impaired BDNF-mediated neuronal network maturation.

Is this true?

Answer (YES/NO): NO